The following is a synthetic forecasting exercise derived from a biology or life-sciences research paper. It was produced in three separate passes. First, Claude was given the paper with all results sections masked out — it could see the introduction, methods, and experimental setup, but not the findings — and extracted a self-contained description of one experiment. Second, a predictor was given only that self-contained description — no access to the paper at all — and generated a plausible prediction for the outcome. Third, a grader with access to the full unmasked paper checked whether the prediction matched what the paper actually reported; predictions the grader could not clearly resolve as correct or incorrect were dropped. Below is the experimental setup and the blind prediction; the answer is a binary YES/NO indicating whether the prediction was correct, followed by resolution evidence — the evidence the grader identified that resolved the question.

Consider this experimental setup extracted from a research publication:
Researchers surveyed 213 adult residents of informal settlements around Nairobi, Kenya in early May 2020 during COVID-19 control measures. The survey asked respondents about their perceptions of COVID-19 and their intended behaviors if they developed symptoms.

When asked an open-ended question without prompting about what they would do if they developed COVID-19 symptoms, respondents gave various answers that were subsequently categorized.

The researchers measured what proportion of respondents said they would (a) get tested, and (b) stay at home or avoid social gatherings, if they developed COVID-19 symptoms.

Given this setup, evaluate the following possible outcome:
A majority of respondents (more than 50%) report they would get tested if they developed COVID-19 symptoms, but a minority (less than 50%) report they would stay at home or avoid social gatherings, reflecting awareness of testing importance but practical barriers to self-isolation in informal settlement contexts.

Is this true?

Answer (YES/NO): YES